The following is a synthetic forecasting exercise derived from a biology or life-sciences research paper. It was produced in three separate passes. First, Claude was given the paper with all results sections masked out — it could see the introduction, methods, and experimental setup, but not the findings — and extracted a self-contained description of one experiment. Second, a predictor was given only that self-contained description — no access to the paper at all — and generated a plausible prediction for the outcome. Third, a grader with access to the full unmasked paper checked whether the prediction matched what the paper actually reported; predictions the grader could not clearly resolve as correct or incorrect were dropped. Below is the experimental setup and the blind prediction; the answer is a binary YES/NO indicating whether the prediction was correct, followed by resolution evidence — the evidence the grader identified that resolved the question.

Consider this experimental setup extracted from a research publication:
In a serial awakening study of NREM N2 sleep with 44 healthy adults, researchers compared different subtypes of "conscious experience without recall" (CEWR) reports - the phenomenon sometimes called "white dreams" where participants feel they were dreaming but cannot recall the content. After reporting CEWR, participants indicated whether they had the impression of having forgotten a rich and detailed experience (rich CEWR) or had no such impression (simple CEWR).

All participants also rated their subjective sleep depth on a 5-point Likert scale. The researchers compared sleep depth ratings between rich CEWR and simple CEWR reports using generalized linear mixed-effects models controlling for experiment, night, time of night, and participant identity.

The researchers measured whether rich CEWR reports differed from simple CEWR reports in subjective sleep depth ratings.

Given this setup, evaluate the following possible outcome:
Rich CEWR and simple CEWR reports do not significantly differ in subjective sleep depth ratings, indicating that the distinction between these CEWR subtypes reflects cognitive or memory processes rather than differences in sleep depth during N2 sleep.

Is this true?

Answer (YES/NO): NO